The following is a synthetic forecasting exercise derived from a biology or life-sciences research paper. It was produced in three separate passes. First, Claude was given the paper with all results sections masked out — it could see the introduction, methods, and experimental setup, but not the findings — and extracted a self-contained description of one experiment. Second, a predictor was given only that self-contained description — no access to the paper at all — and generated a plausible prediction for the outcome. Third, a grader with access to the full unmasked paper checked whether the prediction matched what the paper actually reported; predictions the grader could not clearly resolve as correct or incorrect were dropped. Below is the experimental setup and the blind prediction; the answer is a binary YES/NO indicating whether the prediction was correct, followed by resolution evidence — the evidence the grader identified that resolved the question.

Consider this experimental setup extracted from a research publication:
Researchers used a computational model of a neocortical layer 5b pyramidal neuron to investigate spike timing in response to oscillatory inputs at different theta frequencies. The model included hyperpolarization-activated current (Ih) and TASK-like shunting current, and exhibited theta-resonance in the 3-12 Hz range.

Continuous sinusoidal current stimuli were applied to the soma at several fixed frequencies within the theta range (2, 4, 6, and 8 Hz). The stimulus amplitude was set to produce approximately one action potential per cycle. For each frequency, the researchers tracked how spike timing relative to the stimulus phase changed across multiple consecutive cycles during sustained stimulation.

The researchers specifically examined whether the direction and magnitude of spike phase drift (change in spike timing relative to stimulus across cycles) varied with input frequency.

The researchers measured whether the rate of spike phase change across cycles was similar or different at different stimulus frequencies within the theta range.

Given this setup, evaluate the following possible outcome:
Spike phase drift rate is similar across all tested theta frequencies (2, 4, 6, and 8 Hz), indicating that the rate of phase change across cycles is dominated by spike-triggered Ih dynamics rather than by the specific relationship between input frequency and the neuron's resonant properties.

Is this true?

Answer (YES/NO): NO